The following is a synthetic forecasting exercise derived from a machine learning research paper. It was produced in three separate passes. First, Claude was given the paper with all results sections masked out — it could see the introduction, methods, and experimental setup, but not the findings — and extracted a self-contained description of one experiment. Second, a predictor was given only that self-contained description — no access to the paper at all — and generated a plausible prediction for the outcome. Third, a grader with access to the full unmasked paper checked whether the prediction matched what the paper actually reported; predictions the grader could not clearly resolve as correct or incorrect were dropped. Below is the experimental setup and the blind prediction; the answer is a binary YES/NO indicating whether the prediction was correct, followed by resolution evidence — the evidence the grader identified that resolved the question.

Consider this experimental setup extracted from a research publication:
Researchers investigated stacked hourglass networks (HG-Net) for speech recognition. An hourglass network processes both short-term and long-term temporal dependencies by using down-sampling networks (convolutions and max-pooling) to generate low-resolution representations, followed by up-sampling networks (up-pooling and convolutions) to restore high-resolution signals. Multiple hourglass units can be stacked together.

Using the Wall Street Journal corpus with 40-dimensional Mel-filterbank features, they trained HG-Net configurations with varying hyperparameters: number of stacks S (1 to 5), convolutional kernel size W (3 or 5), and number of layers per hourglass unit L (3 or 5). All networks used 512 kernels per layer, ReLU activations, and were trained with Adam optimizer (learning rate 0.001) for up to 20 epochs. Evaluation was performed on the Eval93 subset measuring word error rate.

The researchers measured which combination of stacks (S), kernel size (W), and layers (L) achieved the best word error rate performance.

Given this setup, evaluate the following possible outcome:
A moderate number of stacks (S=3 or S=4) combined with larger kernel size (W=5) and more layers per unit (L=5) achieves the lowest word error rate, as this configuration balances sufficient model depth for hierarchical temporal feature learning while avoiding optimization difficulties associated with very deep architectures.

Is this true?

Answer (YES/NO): NO